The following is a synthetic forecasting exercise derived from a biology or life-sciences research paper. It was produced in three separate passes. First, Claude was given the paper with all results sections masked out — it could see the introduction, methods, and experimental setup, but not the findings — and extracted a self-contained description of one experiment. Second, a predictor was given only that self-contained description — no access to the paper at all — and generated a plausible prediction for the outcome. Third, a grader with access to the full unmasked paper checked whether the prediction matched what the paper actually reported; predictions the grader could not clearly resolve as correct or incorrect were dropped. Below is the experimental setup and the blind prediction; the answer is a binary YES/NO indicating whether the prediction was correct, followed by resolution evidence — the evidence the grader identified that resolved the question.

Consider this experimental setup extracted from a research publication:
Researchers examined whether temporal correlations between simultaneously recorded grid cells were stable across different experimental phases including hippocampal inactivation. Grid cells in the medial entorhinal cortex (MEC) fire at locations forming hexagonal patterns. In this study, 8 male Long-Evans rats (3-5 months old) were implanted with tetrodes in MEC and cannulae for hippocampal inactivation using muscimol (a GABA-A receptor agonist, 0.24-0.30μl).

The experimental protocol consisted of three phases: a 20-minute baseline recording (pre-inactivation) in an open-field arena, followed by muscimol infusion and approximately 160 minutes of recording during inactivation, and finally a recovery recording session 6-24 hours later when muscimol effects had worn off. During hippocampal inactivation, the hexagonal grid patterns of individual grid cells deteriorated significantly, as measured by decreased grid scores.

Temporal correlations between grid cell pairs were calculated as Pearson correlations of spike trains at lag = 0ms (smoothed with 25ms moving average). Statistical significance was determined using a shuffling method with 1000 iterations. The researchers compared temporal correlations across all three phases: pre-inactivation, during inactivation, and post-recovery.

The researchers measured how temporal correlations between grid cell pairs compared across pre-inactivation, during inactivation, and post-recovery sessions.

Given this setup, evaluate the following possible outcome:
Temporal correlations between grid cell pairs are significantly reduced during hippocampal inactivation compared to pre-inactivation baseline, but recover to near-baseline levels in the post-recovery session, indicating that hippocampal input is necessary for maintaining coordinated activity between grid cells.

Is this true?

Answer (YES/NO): NO